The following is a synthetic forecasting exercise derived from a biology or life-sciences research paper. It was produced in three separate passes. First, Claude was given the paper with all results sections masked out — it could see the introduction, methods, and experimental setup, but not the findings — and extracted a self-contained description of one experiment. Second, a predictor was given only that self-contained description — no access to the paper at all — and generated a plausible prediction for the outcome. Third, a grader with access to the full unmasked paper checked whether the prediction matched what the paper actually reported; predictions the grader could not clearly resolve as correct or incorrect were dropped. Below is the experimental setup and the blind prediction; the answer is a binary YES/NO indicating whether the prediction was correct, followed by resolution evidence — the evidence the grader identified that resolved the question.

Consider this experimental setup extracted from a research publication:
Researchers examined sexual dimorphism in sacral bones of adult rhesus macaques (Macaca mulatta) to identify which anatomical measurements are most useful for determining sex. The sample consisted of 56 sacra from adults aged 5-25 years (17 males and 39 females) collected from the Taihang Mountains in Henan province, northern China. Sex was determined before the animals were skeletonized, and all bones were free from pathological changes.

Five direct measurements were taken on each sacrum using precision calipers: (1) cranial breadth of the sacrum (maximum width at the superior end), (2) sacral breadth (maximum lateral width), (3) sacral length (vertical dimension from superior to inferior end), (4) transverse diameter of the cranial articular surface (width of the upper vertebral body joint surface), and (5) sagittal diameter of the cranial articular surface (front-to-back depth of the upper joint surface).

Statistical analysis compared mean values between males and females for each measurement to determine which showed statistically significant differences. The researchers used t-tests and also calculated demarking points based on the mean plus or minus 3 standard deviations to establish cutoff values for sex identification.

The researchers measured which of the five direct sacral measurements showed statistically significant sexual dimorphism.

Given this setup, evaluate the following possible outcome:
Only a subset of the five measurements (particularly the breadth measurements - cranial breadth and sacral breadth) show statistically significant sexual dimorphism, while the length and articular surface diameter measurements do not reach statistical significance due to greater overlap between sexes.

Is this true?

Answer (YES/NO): NO